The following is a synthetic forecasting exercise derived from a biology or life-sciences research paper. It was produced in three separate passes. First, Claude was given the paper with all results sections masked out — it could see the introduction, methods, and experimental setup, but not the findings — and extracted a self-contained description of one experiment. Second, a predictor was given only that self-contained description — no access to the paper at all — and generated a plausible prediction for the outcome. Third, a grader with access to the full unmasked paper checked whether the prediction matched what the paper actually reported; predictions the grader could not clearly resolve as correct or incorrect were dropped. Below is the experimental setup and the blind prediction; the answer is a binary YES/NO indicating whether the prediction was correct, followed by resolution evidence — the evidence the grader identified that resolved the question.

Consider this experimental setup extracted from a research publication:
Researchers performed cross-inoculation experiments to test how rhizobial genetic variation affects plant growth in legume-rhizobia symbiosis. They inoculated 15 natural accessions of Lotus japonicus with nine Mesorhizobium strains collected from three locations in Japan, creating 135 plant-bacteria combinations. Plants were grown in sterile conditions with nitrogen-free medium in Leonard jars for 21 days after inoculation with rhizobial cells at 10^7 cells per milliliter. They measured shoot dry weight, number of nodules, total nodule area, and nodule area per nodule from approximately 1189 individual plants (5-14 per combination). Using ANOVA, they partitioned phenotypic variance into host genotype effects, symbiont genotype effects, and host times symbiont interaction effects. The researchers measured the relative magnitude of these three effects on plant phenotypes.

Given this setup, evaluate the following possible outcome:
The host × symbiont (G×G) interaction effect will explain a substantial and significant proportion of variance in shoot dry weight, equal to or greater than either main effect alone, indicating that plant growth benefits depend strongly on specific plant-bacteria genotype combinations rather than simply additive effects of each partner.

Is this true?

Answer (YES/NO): NO